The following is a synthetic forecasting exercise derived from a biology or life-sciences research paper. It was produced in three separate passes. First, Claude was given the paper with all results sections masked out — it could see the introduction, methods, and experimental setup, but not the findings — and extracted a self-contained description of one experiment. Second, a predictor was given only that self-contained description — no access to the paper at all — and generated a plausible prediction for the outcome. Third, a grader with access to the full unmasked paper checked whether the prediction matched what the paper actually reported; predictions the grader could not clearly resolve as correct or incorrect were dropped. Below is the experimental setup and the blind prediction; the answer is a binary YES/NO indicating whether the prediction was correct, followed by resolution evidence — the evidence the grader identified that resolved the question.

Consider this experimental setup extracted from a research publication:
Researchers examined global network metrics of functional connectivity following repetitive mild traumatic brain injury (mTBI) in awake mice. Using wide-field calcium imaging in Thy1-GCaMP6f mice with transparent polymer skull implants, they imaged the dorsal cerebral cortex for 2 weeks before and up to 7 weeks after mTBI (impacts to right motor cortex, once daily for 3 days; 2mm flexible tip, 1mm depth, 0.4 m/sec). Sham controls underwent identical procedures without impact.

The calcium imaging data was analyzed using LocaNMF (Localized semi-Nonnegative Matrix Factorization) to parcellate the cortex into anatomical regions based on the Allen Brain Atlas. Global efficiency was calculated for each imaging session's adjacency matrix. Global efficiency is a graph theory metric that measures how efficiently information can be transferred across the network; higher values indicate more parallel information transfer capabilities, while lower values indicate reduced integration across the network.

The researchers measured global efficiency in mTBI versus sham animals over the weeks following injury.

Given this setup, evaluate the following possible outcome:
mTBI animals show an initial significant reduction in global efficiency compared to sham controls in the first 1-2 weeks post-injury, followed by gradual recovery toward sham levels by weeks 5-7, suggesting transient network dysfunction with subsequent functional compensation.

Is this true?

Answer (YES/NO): NO